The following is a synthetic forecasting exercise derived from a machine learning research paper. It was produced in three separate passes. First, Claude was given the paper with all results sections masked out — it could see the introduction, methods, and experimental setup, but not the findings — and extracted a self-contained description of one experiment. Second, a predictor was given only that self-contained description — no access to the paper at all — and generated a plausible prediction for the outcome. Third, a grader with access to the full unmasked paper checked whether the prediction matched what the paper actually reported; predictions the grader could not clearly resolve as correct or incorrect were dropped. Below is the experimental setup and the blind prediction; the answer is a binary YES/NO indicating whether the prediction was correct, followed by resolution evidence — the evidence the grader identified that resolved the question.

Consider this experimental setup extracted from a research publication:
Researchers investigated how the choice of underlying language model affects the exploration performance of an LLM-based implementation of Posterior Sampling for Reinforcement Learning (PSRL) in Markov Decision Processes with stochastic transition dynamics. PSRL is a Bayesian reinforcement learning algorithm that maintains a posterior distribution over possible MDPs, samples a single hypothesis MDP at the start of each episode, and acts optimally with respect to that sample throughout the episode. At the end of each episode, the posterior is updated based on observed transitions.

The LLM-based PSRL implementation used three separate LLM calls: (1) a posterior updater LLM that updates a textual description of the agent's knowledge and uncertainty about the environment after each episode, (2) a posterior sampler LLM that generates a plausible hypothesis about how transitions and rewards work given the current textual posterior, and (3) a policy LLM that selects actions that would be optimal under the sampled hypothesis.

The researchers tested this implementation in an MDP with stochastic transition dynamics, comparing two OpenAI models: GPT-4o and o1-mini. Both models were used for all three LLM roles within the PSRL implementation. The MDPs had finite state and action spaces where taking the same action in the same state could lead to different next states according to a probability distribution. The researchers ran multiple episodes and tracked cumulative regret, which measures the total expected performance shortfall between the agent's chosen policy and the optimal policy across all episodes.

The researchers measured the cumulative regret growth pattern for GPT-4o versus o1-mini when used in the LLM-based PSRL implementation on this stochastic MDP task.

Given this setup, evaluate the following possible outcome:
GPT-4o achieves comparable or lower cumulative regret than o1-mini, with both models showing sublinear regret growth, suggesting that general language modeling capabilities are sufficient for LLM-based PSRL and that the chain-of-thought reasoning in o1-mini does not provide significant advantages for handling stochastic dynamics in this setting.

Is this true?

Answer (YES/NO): NO